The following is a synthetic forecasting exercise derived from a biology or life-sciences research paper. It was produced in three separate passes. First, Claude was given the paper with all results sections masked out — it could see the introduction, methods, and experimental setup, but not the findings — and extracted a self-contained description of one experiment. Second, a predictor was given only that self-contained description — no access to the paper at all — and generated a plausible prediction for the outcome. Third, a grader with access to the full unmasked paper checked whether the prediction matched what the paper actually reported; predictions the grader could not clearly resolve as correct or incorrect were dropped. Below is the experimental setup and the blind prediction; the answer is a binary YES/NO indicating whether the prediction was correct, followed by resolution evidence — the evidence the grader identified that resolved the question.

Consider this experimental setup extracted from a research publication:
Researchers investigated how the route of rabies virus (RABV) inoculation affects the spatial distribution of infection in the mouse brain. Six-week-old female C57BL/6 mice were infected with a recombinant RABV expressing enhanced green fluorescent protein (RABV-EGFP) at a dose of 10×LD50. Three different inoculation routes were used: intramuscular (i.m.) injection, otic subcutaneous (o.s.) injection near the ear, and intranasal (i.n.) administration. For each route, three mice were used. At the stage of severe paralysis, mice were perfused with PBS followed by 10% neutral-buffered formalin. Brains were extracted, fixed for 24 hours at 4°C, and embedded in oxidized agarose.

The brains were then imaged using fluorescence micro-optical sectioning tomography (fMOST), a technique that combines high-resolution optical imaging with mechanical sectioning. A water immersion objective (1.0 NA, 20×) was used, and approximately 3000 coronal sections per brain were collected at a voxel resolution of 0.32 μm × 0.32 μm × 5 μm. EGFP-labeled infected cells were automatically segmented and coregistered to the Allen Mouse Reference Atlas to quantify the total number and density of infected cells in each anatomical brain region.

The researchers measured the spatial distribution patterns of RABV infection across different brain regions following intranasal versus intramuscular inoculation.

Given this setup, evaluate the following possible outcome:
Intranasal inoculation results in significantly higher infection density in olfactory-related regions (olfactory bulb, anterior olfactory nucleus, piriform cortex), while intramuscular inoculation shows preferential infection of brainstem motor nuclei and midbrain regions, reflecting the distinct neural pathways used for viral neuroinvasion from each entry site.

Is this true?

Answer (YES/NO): NO